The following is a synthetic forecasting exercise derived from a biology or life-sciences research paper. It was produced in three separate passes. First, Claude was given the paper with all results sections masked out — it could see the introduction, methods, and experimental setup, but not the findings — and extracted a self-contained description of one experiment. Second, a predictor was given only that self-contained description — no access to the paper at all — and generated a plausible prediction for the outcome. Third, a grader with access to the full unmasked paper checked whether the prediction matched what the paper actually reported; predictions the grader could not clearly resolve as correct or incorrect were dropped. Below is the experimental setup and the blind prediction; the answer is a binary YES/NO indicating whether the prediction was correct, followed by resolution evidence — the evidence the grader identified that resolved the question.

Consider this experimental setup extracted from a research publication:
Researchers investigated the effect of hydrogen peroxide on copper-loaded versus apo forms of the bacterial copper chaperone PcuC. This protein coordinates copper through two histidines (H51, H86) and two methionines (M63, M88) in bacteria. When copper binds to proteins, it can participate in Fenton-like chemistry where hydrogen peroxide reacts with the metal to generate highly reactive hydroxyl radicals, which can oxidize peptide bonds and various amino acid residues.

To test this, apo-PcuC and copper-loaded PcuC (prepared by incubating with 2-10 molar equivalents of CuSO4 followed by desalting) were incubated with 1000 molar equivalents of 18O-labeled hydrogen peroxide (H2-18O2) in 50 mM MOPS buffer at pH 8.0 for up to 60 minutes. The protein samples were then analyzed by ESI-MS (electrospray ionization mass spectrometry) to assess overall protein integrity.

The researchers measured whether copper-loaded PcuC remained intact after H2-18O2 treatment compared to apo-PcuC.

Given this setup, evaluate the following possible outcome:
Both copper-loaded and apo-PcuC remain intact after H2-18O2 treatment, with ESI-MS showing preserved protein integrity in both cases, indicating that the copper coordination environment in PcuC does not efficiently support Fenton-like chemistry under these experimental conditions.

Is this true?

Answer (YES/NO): NO